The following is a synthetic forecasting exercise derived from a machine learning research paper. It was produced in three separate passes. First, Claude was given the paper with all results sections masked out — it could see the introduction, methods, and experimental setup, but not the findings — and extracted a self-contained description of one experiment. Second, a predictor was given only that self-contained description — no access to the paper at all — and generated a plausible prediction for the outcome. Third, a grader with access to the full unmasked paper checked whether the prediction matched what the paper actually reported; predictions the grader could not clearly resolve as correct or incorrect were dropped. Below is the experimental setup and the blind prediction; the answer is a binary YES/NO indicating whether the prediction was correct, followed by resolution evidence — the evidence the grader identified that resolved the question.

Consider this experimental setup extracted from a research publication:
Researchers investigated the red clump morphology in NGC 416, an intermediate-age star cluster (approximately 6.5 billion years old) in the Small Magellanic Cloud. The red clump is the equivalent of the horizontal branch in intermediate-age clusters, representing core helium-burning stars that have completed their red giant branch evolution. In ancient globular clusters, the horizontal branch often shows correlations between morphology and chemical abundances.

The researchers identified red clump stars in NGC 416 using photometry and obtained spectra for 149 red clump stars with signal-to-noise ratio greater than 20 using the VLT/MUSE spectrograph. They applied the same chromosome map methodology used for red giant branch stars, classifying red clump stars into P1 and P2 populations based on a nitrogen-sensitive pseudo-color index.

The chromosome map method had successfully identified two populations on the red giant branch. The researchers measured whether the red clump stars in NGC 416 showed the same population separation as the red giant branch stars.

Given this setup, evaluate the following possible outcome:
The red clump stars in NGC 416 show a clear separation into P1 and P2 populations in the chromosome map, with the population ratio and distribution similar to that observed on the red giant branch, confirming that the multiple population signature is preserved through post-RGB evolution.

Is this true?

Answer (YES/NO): YES